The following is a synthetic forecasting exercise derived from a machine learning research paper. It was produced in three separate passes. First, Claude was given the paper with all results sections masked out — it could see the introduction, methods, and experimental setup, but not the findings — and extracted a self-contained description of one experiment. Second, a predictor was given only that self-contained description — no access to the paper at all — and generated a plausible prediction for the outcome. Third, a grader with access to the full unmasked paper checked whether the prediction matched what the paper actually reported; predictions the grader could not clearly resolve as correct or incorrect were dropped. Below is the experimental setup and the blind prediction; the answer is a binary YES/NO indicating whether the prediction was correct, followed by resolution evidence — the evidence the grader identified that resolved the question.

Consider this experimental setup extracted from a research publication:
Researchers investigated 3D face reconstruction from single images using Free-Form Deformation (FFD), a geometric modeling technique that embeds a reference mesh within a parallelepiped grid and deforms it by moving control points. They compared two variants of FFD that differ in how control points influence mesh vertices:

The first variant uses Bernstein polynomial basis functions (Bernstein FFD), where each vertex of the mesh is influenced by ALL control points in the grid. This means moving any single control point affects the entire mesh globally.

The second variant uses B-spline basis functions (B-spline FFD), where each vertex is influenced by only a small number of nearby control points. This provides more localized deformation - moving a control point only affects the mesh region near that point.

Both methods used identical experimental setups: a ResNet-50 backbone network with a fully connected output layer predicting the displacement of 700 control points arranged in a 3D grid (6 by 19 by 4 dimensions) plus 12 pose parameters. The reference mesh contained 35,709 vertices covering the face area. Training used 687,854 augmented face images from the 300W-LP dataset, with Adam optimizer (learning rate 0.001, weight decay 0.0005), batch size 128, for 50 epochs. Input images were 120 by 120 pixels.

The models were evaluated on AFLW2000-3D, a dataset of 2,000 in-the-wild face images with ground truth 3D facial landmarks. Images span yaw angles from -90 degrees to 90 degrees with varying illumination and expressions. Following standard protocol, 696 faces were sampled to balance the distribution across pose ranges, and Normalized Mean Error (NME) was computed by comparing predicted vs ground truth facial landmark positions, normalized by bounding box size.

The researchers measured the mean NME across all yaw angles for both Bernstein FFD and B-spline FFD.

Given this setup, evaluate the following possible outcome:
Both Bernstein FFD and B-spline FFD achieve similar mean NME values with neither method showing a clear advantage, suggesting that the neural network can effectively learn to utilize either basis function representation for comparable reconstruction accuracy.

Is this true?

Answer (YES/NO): NO